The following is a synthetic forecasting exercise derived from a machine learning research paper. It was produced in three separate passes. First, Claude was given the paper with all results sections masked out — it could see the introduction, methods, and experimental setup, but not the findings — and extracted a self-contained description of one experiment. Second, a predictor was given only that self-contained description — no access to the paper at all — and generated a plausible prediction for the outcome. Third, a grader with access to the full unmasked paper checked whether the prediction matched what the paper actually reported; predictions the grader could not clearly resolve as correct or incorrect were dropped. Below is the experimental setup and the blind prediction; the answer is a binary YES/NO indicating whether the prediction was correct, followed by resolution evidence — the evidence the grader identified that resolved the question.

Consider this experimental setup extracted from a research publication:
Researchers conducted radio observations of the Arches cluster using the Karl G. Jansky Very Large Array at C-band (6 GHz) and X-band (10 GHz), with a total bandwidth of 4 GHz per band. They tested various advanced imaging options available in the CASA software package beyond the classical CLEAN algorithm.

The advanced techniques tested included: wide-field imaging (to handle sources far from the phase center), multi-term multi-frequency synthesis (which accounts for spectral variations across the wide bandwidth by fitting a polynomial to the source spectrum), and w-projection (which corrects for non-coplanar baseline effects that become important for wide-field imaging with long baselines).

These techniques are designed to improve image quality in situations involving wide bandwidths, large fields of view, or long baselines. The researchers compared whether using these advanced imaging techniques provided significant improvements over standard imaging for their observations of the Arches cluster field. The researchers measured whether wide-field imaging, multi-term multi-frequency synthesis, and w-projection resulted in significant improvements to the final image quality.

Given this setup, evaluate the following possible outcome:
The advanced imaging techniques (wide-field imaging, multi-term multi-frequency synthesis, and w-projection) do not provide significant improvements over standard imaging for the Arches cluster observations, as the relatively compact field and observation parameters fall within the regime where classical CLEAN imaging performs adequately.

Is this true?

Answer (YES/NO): YES